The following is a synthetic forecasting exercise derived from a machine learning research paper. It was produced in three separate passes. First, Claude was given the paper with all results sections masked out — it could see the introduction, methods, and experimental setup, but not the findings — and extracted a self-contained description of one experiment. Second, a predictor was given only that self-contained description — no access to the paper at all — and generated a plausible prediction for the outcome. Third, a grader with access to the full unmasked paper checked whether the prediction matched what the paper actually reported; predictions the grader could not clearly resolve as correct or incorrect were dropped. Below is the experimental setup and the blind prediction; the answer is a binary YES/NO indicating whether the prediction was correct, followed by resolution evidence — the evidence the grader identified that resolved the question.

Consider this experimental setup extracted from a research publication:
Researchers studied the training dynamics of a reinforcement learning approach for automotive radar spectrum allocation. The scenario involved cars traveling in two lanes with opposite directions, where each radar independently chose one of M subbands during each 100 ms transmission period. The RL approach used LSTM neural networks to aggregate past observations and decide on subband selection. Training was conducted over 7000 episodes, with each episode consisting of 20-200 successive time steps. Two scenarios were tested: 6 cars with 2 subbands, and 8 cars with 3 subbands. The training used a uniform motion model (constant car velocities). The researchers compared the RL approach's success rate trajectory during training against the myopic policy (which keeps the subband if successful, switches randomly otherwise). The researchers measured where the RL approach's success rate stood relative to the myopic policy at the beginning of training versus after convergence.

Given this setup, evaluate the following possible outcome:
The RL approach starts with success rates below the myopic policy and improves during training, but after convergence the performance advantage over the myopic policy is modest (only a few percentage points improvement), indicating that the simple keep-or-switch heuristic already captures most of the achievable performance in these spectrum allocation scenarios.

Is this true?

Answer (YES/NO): NO